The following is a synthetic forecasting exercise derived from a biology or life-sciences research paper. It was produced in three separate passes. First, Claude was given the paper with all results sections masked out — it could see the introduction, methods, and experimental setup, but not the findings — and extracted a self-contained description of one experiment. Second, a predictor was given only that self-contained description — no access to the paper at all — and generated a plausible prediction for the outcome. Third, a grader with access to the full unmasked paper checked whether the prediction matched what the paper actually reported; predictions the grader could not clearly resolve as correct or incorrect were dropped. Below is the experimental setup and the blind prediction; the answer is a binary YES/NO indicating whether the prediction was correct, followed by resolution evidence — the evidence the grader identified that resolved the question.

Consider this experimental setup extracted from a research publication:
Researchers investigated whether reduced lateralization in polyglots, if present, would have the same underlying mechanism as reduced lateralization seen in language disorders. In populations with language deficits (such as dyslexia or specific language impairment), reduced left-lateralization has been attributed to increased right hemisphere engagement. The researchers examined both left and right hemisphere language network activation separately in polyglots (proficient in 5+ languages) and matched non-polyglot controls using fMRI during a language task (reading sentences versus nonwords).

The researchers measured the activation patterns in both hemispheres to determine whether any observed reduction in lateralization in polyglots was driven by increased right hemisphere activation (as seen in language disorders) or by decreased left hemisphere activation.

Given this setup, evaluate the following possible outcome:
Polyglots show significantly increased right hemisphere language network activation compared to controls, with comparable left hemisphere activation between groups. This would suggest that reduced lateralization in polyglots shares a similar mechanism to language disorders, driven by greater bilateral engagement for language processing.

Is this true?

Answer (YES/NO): NO